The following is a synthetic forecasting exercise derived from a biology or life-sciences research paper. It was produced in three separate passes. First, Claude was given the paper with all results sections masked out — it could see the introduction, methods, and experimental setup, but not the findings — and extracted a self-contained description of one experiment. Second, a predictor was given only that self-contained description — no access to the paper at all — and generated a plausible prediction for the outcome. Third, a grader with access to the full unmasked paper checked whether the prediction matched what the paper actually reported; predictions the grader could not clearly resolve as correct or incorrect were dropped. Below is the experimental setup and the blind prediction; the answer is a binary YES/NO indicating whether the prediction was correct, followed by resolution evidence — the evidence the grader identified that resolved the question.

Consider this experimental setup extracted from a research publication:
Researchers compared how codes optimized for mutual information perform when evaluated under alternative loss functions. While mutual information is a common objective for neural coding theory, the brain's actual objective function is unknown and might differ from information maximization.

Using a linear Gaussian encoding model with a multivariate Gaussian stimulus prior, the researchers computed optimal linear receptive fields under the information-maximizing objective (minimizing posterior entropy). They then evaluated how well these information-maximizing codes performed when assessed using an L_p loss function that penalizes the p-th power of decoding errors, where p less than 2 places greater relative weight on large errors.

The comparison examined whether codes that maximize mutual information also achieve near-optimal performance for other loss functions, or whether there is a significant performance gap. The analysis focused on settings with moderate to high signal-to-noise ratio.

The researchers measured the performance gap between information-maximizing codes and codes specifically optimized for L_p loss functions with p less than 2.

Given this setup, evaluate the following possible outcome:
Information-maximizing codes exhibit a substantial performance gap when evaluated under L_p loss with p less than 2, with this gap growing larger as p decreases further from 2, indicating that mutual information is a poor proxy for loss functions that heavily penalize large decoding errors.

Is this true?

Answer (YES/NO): NO